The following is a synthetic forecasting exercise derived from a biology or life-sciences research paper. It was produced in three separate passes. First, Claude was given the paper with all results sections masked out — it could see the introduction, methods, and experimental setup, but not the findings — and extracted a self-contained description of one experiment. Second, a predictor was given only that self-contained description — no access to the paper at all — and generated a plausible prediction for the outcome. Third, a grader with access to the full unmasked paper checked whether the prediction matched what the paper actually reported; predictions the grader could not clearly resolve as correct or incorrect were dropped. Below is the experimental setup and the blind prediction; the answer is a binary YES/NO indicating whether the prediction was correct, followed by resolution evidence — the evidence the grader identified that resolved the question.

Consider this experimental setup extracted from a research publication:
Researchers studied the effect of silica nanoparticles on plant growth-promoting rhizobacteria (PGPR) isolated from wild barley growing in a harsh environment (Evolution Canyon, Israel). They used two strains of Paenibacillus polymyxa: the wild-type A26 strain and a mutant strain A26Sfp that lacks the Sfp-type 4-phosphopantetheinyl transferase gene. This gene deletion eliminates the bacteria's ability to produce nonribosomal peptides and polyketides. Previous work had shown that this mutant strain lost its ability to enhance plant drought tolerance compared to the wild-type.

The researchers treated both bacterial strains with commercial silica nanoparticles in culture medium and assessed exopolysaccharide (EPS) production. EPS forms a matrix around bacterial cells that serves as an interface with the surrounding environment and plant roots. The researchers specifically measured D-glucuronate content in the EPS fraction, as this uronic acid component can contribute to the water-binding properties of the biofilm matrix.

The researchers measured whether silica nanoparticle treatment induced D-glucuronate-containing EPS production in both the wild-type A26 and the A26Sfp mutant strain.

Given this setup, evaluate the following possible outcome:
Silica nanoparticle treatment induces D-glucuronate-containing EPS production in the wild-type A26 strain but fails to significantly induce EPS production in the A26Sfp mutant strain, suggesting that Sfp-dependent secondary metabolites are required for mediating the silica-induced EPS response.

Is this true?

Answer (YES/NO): NO